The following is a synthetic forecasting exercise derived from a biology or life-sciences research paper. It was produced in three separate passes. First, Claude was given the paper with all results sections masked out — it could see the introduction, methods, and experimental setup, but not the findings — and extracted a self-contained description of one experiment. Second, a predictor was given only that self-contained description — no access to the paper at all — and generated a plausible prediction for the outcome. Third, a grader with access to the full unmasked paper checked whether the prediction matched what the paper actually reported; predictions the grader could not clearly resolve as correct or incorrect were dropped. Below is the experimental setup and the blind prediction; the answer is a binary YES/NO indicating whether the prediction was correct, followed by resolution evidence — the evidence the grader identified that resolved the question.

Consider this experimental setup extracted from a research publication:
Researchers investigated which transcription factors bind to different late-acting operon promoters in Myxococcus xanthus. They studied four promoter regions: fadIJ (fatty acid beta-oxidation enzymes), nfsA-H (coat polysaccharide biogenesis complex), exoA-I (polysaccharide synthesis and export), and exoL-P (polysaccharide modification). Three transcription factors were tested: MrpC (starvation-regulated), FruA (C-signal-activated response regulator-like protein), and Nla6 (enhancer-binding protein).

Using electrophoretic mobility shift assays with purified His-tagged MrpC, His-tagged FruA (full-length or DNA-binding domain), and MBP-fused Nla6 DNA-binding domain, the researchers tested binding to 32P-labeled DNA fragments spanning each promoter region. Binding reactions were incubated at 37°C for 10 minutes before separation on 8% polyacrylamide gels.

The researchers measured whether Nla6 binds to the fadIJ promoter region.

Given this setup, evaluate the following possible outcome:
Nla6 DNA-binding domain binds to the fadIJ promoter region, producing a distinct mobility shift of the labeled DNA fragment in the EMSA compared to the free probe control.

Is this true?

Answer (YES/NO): YES